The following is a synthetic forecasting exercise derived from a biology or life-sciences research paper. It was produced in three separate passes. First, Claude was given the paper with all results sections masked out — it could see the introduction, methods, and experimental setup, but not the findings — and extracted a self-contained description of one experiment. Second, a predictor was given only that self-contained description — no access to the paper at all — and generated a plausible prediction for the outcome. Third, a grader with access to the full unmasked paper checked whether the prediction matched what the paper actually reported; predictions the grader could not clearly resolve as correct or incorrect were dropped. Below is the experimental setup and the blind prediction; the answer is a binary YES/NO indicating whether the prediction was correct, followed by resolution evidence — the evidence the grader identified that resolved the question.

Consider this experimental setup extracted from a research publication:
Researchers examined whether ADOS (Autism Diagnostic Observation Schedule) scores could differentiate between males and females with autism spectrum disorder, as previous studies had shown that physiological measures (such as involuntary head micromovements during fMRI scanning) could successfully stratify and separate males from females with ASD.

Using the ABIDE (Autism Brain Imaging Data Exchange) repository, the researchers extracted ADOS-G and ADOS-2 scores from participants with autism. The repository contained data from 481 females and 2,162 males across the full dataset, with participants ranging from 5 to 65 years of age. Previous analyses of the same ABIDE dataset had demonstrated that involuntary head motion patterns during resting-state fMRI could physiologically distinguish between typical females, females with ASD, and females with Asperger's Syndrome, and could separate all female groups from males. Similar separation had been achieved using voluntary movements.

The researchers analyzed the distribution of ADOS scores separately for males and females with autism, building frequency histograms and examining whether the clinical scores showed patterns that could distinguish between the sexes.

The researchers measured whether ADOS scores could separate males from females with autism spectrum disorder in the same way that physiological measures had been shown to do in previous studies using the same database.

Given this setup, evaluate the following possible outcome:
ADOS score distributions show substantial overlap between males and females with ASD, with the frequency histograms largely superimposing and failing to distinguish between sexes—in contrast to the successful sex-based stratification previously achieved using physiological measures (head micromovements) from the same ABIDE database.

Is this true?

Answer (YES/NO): YES